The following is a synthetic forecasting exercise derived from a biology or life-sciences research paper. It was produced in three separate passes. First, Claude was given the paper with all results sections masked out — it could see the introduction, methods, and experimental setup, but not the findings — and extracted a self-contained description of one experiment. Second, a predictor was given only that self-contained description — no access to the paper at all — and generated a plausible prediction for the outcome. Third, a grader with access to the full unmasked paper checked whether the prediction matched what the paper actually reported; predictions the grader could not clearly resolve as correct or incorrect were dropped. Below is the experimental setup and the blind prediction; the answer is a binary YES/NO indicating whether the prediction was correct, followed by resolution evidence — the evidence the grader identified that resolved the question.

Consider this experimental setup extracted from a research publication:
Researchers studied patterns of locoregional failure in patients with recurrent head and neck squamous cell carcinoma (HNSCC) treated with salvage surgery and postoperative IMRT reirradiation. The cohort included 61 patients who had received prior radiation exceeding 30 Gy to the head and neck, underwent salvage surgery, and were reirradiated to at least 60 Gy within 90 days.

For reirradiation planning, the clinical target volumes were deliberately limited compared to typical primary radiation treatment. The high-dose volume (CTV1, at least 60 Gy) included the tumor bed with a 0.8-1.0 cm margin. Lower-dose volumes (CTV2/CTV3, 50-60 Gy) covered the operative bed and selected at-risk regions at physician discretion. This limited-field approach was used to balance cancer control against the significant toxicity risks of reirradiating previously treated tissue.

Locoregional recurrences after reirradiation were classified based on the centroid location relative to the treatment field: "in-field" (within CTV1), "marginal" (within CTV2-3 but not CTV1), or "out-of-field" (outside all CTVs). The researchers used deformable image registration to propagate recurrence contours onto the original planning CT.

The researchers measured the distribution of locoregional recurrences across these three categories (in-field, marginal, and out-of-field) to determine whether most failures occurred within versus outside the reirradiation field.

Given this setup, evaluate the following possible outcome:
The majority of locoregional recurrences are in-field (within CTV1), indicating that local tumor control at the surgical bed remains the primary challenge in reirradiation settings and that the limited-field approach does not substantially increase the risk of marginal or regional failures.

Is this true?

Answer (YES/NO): NO